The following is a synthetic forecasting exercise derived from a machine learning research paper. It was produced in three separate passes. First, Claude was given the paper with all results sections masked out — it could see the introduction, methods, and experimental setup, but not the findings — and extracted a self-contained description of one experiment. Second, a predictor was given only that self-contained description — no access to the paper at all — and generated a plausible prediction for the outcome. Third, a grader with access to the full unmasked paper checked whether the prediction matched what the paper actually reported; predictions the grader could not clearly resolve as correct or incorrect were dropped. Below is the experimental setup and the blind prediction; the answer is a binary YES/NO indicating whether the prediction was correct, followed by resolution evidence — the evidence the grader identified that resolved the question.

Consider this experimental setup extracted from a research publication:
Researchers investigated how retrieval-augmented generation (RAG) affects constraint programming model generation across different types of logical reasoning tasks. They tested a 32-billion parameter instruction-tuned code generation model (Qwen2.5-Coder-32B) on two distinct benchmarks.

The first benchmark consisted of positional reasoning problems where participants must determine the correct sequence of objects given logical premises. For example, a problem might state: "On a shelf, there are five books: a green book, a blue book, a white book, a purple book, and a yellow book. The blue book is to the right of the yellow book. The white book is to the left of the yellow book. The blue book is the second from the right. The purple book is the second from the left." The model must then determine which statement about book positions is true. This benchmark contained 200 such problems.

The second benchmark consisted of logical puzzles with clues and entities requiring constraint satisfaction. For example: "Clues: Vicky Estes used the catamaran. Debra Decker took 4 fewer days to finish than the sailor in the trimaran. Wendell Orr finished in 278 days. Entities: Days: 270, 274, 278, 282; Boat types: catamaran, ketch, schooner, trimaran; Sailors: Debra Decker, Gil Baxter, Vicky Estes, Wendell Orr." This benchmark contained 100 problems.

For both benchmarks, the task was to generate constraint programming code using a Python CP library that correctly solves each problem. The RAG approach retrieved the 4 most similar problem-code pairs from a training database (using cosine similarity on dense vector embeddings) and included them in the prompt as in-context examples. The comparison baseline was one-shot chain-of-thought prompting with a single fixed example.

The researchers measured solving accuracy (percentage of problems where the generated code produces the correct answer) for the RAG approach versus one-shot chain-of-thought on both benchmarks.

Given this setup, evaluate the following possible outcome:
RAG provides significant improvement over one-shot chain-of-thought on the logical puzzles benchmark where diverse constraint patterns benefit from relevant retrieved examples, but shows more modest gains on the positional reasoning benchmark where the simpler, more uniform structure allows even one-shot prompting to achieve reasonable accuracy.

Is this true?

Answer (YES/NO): NO